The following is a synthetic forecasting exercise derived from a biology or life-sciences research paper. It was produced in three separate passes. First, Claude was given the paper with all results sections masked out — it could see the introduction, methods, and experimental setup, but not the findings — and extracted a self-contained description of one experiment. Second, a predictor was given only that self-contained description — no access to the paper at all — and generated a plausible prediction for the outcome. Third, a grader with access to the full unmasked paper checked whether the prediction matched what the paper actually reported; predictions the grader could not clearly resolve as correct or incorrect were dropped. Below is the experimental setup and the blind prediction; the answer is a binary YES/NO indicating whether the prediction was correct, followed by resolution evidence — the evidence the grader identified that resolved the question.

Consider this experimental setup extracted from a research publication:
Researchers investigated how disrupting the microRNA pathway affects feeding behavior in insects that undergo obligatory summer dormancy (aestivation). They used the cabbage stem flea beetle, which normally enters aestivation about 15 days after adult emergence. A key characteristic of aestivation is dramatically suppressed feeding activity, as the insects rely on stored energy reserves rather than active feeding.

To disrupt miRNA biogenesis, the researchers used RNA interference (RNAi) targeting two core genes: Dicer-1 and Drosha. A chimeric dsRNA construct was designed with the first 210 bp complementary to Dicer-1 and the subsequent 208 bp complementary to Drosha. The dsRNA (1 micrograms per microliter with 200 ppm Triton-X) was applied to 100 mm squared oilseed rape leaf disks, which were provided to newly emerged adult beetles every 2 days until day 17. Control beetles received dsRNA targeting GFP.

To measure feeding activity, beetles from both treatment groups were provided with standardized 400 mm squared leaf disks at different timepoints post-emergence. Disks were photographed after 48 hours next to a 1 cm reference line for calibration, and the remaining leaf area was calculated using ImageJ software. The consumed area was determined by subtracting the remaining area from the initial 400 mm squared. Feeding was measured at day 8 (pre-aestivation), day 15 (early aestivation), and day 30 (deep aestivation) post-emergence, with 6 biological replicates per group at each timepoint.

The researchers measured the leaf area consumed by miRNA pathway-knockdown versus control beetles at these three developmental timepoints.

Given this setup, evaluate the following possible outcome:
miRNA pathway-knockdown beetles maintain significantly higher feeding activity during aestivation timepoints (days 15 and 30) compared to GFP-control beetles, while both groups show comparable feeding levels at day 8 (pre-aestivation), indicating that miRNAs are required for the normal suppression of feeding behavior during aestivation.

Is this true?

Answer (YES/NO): NO